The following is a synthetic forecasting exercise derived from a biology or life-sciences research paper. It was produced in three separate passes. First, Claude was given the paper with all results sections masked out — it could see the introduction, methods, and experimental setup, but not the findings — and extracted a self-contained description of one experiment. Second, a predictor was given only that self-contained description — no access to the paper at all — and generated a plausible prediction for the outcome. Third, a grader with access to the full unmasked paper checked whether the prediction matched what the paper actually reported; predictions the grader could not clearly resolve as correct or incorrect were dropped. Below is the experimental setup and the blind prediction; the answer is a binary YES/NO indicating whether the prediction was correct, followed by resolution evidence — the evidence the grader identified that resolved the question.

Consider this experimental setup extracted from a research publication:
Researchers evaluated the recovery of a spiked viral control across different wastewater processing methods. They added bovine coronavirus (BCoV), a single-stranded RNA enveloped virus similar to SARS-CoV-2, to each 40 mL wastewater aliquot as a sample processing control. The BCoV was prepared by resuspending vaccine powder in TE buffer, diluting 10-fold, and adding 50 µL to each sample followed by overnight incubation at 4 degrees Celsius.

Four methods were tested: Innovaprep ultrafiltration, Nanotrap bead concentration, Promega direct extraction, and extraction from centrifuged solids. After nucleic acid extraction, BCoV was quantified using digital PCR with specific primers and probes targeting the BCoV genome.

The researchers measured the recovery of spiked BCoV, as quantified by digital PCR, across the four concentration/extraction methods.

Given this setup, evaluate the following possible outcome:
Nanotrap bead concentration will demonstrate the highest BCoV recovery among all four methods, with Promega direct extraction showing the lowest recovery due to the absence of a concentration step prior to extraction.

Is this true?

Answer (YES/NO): NO